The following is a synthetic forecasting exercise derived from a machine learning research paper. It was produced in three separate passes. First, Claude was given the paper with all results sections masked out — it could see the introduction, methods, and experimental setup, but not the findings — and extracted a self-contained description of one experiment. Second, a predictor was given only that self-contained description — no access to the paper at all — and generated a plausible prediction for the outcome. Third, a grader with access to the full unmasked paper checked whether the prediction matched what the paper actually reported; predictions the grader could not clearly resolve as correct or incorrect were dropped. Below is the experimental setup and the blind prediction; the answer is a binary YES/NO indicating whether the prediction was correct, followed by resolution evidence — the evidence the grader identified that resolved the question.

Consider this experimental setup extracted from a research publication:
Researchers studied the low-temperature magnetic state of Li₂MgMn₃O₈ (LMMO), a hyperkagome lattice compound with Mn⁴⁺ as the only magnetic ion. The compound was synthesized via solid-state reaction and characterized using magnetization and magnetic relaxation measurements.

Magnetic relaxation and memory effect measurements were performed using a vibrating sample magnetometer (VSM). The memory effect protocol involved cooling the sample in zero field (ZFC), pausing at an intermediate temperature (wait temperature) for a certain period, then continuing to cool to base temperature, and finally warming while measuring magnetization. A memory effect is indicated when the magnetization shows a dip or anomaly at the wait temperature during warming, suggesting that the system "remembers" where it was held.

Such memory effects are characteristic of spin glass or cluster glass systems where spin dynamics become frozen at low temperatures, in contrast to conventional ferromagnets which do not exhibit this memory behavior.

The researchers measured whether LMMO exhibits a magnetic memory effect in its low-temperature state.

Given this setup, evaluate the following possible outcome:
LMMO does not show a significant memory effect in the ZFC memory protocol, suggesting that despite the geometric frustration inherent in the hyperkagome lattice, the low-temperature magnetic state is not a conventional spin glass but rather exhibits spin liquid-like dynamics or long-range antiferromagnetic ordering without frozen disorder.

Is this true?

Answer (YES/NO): NO